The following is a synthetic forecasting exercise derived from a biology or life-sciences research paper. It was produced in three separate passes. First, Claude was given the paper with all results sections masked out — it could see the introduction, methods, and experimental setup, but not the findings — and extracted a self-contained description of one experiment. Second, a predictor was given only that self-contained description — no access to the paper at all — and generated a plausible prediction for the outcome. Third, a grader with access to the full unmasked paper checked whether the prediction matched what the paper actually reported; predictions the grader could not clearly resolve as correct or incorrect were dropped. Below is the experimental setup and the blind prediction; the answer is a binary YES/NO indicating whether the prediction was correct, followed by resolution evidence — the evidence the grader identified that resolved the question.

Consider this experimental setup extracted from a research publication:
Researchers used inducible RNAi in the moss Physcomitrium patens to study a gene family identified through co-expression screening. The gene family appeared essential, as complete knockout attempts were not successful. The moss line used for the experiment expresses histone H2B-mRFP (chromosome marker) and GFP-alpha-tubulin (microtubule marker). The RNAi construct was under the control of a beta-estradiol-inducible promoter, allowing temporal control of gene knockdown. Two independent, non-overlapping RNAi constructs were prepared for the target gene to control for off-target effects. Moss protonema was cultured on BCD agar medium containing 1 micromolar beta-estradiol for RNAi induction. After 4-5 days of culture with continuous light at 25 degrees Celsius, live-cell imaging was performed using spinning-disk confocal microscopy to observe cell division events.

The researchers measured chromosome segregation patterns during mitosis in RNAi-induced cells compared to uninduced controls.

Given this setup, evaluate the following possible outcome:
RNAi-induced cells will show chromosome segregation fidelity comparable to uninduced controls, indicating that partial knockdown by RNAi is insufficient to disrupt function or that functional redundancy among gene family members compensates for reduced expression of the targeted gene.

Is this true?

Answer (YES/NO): NO